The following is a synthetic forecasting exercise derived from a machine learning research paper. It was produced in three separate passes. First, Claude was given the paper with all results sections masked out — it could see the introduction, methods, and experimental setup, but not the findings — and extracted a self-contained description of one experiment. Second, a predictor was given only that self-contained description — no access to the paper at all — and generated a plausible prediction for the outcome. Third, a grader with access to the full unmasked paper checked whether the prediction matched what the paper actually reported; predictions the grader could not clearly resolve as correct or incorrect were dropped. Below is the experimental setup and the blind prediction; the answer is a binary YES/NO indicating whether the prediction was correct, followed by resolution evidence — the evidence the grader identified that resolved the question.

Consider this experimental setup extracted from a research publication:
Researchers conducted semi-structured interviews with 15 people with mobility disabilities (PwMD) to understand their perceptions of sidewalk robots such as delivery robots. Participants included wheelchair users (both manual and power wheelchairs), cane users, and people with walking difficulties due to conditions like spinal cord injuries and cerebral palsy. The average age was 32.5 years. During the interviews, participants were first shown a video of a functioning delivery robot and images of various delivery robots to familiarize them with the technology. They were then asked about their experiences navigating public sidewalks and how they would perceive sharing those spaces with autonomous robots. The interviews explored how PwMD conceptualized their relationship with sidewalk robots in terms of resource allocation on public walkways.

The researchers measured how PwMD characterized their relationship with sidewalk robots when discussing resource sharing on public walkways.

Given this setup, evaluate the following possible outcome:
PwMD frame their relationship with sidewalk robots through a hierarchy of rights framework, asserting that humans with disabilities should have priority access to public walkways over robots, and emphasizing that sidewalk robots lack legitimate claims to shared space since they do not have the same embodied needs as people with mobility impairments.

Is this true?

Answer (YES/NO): NO